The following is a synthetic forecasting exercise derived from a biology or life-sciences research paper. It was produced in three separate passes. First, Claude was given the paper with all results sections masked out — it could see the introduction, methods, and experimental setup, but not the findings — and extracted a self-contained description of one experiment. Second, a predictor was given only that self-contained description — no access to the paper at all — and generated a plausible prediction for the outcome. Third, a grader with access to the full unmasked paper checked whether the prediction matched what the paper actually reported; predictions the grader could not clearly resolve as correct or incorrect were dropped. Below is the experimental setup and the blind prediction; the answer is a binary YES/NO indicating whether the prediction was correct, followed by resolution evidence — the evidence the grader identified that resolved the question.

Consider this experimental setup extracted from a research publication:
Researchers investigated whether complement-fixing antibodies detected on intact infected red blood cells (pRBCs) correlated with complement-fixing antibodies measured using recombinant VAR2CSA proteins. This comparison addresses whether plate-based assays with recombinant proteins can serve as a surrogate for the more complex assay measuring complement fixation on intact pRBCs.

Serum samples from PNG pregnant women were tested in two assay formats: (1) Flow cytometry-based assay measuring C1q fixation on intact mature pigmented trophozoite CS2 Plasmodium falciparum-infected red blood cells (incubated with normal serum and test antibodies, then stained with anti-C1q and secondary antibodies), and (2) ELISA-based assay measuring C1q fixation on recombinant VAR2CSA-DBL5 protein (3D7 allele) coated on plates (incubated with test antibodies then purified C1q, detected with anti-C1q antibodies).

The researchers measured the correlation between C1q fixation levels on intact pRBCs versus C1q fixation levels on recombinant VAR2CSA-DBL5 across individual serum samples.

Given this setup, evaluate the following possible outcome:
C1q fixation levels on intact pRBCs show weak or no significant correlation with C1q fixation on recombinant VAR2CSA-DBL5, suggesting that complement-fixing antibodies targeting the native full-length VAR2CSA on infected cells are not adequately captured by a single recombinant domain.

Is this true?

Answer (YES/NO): NO